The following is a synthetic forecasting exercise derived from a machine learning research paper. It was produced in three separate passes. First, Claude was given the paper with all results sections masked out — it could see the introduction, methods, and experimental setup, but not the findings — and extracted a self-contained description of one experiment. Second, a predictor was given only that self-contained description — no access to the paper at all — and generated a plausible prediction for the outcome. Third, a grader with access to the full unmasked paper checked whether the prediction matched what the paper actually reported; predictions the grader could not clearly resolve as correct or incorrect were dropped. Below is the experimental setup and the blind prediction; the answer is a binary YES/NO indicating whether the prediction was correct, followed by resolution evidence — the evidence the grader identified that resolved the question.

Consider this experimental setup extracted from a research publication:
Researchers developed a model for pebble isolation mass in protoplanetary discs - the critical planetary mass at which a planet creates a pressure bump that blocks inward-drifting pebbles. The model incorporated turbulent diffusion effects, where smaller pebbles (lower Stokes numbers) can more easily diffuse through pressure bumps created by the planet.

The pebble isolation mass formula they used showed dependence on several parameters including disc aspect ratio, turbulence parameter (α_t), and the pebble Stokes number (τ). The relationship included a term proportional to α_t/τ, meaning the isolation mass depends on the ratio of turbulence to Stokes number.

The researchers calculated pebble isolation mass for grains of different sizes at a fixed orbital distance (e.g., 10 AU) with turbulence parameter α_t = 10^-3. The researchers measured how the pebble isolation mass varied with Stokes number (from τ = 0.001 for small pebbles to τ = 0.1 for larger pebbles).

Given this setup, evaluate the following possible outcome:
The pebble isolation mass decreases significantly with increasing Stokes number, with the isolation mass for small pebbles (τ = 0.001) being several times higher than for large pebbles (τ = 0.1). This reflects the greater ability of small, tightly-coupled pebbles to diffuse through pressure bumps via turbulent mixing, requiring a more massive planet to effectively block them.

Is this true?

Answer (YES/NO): YES